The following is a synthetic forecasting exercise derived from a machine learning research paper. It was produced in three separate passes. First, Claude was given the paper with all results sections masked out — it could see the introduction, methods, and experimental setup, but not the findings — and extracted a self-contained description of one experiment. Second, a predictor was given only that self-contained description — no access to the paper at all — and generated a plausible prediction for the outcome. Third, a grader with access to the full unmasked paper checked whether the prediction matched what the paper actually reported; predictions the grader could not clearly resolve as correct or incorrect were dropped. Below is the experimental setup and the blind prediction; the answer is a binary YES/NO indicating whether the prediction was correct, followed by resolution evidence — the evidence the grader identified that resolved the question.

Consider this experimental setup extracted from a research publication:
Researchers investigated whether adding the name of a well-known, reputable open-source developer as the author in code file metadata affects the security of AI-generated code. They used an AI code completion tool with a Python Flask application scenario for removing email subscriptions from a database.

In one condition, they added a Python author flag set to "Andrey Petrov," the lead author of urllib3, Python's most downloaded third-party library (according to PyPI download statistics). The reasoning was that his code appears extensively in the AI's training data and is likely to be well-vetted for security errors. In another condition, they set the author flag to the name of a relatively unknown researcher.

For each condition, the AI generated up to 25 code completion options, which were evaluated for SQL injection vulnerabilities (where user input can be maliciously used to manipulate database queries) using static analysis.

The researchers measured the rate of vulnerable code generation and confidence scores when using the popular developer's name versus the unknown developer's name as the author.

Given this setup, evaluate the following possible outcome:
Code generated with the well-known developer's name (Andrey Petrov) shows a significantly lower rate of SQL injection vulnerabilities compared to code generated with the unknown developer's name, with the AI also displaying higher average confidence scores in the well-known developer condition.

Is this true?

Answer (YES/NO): NO